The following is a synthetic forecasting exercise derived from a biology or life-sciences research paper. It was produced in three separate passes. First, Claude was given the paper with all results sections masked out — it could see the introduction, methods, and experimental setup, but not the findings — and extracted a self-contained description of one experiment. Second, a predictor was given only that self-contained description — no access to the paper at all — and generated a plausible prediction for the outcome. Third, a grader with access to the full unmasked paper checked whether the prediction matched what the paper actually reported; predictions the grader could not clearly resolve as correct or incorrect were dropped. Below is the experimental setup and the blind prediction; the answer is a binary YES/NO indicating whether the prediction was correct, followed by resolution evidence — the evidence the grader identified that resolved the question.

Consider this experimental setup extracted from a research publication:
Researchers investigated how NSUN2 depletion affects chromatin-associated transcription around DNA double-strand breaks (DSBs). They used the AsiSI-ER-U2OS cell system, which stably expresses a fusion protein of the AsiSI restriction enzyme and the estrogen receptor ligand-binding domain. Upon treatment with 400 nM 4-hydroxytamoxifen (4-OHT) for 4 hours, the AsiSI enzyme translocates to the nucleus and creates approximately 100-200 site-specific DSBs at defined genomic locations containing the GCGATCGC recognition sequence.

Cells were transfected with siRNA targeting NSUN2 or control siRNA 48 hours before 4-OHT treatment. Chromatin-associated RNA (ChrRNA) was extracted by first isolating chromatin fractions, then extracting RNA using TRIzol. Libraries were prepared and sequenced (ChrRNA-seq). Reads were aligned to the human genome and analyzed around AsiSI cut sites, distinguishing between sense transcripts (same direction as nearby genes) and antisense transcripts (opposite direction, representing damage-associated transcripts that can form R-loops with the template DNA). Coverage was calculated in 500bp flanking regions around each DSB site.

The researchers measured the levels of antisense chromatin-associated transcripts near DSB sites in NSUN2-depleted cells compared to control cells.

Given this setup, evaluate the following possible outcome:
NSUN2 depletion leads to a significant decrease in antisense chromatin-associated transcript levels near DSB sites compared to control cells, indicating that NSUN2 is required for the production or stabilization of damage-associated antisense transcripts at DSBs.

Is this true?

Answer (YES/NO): NO